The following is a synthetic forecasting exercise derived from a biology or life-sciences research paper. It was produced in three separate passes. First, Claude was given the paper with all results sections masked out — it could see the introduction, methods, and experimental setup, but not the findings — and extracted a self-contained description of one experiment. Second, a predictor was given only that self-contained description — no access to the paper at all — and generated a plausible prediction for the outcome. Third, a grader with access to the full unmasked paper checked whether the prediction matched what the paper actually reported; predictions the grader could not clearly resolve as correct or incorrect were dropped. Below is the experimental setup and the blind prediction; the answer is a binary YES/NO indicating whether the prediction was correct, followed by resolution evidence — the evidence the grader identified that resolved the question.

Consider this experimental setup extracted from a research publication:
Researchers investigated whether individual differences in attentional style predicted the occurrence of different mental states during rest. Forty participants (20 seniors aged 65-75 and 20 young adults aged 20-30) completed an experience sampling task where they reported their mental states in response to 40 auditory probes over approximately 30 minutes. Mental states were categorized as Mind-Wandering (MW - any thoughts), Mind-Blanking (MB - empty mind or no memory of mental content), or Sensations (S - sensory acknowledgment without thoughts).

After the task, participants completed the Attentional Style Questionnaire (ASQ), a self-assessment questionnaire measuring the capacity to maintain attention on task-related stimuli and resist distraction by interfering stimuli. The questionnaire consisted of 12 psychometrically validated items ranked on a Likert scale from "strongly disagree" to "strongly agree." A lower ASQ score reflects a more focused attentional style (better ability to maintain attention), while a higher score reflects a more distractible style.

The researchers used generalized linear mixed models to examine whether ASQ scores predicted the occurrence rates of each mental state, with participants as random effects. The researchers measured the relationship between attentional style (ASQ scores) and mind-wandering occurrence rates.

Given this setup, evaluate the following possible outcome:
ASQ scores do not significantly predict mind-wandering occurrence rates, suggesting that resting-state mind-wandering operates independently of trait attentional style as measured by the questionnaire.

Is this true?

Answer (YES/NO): NO